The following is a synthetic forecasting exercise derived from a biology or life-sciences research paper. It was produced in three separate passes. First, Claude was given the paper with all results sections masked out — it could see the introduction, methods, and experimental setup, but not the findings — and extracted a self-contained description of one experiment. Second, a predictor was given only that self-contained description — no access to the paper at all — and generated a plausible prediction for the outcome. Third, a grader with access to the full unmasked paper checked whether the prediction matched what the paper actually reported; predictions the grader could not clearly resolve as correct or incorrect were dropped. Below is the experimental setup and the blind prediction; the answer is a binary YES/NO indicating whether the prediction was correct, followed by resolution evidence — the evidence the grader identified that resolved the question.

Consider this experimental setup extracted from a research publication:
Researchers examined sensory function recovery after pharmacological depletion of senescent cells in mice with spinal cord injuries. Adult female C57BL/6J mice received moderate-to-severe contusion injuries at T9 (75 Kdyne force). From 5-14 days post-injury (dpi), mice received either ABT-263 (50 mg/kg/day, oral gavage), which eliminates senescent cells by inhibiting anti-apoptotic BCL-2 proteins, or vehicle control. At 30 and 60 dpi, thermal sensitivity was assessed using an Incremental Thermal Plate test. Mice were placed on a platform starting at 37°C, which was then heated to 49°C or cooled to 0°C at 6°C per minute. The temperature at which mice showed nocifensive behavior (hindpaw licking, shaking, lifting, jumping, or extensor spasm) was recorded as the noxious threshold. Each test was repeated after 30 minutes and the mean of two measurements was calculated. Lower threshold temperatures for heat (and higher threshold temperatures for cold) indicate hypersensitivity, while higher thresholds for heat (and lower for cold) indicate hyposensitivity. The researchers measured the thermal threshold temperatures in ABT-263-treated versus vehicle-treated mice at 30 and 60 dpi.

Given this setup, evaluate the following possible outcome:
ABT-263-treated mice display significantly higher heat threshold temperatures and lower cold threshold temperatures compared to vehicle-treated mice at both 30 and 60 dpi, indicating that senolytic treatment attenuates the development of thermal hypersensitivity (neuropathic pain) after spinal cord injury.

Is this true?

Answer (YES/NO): NO